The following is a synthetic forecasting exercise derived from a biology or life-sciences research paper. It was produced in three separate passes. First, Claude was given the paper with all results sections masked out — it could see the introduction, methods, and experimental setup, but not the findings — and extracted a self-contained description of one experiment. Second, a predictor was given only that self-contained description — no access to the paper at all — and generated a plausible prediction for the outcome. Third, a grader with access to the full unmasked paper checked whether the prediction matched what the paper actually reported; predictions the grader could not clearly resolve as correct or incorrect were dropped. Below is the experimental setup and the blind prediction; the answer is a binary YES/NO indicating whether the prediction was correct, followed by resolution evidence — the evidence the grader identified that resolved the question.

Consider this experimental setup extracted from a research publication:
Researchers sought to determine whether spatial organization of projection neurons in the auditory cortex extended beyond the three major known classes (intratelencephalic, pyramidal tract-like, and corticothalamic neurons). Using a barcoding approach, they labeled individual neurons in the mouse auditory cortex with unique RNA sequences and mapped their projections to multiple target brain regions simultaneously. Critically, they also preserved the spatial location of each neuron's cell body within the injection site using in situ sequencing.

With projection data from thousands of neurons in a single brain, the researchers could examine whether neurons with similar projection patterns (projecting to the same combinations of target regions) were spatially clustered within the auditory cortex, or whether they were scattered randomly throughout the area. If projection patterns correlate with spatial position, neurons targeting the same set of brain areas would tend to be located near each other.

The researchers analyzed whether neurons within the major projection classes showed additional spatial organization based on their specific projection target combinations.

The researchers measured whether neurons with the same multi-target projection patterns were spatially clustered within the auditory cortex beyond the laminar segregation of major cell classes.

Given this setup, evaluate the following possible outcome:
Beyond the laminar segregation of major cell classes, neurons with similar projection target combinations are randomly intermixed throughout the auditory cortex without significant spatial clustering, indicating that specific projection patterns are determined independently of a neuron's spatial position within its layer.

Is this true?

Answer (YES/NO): YES